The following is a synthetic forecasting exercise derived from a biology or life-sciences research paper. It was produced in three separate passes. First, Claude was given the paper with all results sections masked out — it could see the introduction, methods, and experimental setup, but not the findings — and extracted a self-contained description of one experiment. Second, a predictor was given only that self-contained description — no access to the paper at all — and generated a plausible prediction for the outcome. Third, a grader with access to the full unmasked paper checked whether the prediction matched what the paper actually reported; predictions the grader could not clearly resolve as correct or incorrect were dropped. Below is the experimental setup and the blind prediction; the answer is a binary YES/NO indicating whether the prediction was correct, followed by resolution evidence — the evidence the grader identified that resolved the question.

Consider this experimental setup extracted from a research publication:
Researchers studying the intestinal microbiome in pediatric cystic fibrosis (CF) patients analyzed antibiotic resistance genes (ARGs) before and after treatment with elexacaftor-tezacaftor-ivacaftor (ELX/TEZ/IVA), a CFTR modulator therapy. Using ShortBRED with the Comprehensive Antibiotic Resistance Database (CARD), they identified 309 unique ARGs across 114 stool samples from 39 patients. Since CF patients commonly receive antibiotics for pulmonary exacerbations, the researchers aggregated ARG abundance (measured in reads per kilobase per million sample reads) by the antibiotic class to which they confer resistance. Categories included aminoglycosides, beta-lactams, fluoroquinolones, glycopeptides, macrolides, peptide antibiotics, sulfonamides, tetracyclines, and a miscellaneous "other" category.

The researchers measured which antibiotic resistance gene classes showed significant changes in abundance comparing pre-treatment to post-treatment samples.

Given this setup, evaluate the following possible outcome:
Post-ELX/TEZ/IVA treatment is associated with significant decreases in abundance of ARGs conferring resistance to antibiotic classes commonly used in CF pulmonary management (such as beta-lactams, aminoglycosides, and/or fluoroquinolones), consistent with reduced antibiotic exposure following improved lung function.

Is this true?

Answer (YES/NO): NO